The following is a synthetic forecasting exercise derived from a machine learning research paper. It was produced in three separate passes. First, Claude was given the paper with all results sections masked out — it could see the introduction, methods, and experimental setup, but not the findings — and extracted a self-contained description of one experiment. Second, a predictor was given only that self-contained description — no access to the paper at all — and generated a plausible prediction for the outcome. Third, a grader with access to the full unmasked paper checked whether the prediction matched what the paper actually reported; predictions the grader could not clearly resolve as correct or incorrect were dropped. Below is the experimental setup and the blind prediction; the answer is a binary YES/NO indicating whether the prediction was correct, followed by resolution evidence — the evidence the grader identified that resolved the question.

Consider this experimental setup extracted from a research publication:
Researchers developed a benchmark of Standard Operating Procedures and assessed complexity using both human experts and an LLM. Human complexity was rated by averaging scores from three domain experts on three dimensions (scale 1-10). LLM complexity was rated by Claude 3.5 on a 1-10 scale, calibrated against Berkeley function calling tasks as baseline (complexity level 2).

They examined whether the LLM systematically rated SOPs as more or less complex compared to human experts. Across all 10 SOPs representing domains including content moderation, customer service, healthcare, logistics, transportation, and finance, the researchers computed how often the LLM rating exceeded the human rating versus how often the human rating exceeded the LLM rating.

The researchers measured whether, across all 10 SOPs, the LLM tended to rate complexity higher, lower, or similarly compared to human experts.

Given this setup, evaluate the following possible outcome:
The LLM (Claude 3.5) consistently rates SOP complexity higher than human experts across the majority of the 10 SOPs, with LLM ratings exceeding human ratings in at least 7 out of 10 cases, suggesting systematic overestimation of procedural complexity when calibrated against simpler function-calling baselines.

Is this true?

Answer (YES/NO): YES